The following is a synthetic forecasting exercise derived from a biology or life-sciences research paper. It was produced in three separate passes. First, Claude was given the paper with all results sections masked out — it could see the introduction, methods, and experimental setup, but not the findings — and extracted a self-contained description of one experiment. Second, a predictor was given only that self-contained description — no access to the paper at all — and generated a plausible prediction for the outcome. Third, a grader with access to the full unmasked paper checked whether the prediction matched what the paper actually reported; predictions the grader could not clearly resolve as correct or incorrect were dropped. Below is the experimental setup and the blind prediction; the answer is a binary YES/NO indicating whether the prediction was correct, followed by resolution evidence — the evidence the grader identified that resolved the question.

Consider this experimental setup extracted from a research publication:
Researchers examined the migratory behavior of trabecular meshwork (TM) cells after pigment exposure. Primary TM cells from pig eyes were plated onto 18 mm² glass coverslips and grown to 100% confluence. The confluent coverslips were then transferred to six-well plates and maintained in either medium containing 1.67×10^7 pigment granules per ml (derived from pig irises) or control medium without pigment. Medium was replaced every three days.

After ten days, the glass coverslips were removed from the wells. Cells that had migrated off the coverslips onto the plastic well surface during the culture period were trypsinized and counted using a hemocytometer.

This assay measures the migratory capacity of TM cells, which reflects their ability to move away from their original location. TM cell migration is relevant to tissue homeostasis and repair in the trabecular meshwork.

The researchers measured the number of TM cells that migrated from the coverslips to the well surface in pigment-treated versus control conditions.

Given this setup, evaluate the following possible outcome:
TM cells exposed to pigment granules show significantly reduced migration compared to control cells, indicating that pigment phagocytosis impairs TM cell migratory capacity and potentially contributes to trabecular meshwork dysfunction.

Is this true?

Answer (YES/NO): NO